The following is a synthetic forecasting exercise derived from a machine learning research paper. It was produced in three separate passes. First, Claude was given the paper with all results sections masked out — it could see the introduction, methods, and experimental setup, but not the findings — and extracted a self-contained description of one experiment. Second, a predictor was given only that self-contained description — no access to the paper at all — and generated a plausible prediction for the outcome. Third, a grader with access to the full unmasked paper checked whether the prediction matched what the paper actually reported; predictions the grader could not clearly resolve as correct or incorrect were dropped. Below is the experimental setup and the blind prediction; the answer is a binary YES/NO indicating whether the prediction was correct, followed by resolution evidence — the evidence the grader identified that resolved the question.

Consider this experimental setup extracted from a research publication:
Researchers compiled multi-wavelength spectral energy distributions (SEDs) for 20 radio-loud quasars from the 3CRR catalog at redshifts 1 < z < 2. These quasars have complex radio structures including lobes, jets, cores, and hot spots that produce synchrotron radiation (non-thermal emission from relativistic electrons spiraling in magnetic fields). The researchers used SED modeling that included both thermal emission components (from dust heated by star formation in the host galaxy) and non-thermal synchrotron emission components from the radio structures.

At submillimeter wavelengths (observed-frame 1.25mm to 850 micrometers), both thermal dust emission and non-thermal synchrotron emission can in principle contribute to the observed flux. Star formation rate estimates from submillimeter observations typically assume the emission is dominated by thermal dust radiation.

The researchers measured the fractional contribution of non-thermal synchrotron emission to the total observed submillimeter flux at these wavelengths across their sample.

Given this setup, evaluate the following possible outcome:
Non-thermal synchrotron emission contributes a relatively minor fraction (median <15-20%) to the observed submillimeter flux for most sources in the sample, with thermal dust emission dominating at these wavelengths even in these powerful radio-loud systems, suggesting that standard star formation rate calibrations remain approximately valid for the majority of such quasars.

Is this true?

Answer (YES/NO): NO